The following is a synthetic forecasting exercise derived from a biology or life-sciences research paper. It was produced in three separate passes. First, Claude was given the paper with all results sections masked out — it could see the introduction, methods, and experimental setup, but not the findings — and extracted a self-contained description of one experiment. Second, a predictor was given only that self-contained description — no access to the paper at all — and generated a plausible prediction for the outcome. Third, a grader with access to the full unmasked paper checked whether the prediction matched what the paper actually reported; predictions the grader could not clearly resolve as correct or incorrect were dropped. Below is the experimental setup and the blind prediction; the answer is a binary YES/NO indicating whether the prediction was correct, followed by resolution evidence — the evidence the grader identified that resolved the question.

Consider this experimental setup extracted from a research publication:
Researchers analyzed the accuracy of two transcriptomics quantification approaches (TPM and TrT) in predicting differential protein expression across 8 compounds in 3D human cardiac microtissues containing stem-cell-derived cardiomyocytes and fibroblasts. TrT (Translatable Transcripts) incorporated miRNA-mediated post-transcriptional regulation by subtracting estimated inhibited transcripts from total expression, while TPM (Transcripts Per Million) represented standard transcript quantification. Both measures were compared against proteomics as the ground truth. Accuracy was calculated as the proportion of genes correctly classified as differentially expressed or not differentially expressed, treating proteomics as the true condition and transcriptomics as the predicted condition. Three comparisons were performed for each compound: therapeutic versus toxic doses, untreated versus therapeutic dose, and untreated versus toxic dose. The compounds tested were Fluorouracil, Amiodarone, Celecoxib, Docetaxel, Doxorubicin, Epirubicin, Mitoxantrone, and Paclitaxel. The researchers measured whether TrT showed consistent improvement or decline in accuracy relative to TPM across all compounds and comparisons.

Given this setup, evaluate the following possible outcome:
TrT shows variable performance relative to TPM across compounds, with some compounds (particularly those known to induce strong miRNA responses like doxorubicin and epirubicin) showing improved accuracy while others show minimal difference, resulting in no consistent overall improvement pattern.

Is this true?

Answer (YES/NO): NO